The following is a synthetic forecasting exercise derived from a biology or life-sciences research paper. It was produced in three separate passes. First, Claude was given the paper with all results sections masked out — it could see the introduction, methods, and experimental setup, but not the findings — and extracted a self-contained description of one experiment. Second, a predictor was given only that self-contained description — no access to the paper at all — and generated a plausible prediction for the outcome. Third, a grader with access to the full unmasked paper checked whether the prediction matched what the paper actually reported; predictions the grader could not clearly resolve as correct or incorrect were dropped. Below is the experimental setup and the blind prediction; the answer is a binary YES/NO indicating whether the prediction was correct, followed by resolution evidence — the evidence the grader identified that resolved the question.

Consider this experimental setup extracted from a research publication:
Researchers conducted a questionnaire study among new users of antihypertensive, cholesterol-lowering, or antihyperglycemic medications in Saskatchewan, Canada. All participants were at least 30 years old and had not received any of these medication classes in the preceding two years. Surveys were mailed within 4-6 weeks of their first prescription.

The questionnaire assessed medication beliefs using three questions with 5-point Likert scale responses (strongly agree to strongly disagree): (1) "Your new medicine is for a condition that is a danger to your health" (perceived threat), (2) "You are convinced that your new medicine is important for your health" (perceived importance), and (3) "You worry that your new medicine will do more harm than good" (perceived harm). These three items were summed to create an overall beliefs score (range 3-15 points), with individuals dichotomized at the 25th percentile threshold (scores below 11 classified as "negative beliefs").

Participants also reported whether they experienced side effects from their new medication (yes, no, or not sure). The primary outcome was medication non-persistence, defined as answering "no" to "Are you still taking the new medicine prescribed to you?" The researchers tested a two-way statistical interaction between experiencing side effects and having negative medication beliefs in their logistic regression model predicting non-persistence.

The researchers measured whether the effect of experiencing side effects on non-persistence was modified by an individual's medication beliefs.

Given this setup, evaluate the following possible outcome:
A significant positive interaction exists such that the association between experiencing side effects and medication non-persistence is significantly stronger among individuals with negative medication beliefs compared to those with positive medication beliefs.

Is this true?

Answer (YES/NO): NO